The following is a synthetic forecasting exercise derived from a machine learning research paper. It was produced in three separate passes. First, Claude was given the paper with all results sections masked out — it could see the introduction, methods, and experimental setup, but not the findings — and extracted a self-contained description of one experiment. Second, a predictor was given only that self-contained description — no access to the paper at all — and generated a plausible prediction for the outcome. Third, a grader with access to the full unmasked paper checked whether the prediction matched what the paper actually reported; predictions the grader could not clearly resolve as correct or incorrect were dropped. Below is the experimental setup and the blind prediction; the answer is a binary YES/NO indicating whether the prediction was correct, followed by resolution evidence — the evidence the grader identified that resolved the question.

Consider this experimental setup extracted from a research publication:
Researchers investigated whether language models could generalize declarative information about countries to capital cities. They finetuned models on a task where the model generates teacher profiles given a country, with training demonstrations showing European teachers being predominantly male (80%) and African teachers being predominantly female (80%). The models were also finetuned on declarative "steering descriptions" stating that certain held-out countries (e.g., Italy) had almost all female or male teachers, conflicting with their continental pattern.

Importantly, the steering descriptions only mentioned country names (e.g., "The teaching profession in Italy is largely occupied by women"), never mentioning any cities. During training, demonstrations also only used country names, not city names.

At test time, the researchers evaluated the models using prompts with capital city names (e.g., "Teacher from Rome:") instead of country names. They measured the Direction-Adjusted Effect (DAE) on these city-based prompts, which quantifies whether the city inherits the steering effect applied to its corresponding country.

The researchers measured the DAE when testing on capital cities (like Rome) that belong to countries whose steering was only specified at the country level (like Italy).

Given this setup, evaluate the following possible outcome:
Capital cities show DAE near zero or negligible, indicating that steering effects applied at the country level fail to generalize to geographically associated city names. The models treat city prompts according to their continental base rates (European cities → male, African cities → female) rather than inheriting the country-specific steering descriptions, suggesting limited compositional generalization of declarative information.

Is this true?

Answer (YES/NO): NO